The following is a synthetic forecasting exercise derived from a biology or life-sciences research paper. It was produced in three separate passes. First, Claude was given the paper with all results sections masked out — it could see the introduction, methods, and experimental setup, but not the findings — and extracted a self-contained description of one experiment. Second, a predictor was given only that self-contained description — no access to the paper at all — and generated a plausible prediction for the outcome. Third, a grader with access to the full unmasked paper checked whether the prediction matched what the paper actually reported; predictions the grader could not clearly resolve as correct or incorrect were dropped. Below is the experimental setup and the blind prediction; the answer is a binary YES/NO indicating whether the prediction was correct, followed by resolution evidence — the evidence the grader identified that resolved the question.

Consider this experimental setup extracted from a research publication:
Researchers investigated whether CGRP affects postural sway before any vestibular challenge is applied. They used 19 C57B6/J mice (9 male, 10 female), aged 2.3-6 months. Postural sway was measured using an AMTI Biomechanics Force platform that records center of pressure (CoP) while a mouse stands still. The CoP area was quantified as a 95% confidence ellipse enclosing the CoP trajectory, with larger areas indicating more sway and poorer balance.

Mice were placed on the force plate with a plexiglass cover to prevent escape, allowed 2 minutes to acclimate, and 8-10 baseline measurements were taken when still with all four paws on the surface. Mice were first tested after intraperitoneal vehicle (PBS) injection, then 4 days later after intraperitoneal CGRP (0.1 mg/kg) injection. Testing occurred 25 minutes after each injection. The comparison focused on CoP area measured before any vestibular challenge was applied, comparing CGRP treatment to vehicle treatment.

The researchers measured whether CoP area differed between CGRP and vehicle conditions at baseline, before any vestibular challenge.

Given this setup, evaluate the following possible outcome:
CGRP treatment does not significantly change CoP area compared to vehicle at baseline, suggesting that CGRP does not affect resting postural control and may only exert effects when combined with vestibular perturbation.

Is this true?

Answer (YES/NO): NO